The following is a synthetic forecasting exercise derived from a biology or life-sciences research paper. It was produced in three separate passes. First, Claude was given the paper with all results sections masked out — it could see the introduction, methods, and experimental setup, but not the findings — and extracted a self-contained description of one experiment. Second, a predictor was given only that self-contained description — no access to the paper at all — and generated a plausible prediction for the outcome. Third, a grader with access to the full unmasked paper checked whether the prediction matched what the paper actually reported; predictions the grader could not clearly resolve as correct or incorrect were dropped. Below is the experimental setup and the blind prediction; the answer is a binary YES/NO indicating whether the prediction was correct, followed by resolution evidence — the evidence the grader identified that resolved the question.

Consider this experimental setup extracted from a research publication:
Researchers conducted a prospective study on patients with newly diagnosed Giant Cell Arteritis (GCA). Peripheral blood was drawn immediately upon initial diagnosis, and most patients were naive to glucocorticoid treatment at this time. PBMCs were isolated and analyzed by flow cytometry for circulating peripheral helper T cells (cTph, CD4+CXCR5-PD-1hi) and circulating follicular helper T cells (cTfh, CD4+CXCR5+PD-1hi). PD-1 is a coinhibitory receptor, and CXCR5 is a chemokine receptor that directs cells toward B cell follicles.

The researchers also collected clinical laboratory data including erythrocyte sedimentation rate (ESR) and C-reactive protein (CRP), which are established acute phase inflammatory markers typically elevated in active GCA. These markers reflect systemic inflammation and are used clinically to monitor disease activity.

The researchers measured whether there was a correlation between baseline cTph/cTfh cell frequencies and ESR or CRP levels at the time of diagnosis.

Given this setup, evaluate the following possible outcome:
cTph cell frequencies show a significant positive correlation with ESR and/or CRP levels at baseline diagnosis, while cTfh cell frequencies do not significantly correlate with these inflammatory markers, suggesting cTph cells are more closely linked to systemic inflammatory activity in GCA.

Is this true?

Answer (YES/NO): NO